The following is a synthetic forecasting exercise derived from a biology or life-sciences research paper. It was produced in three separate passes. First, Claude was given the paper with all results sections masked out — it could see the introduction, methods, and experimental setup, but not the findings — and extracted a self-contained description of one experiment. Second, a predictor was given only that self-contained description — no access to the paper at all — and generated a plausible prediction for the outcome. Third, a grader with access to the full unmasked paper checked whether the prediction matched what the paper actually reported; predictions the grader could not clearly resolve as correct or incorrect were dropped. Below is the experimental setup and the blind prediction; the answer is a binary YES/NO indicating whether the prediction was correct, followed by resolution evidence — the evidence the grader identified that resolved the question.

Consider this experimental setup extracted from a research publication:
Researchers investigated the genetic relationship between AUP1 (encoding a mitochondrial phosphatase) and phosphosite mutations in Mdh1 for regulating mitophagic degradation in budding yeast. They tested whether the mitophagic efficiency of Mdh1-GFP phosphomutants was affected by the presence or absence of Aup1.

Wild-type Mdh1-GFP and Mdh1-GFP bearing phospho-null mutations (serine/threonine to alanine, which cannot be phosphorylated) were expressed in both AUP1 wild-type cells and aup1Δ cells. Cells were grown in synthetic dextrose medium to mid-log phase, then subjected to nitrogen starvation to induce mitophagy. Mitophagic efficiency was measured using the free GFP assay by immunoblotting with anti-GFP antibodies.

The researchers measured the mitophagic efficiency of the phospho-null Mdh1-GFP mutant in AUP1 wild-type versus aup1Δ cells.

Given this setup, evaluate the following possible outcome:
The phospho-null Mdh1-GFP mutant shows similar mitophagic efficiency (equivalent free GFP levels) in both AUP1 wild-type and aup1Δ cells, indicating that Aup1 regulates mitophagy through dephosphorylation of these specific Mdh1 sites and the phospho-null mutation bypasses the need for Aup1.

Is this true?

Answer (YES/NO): NO